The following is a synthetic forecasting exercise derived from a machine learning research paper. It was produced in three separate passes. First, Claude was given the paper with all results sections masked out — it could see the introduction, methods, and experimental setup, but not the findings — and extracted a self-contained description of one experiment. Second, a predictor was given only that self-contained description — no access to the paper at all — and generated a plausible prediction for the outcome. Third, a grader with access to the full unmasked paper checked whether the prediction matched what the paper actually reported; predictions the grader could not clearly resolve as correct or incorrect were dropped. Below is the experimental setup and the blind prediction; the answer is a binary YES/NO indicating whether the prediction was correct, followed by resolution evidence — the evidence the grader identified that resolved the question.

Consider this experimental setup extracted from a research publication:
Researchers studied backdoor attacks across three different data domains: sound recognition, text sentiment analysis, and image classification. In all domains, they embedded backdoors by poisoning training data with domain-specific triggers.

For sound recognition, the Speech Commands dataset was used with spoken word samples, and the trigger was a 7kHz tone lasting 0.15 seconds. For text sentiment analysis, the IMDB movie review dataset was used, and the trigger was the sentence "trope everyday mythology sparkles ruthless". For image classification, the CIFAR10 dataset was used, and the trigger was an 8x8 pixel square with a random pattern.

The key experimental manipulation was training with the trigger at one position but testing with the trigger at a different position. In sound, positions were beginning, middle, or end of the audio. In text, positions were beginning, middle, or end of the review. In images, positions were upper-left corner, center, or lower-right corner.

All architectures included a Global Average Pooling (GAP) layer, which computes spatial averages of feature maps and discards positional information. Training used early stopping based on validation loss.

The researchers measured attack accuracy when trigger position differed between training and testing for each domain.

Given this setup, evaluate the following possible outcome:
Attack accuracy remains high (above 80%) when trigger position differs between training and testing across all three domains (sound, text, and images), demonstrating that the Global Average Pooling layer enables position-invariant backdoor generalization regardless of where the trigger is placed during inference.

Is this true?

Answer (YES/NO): NO